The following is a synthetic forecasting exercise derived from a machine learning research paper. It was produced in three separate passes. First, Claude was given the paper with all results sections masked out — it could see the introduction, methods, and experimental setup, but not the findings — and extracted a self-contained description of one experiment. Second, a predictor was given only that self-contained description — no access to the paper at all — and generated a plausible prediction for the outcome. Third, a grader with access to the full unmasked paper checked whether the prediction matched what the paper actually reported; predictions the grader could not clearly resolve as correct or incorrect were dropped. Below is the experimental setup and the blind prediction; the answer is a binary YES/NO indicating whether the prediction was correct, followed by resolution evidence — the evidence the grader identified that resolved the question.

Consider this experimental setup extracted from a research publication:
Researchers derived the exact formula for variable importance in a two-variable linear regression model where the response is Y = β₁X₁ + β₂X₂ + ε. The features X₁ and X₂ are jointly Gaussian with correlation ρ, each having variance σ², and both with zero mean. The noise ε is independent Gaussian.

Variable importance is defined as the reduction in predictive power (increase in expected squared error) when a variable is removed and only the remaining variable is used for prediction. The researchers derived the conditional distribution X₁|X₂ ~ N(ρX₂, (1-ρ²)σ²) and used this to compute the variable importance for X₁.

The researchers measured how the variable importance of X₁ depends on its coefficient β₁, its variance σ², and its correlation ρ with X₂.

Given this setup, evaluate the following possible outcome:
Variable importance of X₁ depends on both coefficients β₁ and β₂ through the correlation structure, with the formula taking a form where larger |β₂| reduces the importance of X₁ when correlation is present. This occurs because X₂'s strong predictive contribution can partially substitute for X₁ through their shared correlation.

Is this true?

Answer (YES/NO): NO